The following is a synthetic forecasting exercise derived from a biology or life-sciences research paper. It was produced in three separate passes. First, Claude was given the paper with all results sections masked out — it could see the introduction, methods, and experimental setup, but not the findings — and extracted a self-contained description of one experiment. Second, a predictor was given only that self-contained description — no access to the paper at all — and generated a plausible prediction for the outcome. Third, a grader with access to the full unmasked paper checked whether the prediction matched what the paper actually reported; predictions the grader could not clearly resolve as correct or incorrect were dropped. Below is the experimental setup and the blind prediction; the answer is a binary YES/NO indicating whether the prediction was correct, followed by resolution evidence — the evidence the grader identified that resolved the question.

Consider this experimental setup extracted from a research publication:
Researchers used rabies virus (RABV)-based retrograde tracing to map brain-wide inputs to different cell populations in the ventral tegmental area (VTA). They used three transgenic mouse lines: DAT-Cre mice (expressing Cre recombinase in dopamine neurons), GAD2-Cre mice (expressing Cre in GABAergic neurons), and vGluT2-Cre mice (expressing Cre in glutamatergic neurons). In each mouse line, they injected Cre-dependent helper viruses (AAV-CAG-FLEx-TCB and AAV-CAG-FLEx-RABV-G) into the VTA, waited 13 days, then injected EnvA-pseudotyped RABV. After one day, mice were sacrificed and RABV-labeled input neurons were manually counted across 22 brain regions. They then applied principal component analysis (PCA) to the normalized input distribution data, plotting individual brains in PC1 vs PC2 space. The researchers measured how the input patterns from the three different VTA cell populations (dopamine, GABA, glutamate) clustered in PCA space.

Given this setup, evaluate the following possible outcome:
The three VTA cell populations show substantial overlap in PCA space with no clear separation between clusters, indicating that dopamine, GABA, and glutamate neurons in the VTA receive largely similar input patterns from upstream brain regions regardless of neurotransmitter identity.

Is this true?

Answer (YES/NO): NO